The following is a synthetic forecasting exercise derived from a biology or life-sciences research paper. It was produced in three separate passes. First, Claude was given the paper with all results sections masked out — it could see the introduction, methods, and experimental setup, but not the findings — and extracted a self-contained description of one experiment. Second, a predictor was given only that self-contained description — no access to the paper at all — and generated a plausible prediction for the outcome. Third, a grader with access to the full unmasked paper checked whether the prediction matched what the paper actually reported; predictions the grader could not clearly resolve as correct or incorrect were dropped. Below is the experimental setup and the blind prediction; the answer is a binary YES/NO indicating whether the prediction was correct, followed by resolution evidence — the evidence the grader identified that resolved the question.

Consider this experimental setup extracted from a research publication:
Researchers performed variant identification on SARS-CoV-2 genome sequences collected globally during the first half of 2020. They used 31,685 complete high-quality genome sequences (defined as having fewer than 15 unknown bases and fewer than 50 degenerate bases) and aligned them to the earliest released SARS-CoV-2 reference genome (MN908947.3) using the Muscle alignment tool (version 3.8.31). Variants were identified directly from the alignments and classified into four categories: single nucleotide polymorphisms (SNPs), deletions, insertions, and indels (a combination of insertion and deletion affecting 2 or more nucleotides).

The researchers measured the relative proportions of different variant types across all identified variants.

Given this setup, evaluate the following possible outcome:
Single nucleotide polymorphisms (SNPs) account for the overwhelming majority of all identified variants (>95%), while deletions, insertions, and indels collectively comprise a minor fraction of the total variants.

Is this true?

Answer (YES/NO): YES